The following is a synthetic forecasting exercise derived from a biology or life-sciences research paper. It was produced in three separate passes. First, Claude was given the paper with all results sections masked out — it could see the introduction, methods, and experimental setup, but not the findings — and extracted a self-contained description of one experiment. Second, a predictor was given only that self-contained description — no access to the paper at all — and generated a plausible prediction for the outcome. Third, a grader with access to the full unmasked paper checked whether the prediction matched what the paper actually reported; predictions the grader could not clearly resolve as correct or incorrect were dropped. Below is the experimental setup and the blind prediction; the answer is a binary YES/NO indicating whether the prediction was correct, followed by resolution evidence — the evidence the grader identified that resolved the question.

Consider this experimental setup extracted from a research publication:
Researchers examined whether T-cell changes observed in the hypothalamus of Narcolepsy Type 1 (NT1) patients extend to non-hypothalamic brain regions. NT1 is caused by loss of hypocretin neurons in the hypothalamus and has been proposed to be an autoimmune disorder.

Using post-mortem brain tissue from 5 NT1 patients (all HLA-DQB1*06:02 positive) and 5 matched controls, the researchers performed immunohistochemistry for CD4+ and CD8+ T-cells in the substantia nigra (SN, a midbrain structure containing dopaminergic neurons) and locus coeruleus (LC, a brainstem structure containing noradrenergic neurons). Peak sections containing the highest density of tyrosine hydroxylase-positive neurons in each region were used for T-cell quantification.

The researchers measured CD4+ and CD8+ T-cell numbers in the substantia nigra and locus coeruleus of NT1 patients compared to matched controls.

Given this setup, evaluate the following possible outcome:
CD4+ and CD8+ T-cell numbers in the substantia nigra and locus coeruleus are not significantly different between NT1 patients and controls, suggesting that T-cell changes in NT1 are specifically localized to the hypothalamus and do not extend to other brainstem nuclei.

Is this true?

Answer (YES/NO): YES